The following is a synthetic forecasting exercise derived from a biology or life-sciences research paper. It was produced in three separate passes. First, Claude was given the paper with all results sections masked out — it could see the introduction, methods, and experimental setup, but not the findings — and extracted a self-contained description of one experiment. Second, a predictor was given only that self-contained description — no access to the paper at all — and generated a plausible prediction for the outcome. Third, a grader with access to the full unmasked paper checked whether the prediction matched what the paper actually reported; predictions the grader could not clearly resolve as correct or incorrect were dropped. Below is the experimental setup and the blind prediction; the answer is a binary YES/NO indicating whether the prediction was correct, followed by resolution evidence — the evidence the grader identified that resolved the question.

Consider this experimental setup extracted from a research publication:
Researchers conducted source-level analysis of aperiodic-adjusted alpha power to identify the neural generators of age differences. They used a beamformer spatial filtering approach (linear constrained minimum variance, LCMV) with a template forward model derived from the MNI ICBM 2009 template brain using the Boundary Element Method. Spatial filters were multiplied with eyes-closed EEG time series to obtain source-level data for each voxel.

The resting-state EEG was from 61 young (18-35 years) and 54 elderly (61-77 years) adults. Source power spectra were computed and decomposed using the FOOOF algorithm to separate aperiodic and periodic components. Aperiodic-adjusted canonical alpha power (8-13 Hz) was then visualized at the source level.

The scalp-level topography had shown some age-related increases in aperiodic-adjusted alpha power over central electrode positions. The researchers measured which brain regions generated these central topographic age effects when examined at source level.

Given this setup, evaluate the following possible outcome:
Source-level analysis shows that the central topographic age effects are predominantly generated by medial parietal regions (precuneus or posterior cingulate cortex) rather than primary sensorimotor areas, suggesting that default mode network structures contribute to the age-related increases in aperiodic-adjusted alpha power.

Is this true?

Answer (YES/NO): NO